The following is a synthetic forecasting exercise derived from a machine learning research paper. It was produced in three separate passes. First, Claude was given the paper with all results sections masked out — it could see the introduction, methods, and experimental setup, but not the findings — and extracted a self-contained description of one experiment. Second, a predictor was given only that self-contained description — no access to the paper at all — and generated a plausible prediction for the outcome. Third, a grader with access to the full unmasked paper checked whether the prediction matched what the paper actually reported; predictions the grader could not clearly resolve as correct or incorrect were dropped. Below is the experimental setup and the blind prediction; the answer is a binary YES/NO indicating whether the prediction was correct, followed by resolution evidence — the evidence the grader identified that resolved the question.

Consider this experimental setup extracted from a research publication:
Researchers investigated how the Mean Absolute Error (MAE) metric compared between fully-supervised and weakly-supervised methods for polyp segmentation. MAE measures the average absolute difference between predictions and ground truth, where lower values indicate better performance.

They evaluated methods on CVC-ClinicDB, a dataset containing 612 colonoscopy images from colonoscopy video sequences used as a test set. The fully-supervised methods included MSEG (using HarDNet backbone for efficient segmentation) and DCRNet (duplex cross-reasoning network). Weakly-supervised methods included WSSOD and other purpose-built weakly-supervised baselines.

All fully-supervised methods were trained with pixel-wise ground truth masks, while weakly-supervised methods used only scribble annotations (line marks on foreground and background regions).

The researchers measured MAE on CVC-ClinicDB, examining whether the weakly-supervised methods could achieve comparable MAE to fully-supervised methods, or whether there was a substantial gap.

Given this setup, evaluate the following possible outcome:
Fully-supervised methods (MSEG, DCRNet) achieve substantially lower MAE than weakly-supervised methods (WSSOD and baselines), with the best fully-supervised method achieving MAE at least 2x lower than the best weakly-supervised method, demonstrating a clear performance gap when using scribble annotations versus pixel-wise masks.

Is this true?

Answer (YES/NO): YES